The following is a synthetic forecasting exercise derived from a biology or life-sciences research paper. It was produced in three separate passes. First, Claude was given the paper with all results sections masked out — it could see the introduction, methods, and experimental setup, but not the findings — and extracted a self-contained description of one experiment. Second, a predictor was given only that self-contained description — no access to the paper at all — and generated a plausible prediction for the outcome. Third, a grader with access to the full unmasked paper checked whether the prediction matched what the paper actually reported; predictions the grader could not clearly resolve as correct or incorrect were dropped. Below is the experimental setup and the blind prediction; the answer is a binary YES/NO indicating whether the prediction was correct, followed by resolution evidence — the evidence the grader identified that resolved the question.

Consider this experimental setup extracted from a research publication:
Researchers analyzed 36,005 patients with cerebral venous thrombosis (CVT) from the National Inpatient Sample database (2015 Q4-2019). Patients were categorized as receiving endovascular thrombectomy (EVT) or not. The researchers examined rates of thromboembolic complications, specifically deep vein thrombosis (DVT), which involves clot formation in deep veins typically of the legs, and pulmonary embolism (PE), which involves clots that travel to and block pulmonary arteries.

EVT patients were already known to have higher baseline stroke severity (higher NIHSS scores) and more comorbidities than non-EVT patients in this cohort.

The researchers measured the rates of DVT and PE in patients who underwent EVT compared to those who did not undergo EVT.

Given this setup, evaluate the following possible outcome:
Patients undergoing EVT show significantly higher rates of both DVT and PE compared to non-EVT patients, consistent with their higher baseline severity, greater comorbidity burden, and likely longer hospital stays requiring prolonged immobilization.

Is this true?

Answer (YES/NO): YES